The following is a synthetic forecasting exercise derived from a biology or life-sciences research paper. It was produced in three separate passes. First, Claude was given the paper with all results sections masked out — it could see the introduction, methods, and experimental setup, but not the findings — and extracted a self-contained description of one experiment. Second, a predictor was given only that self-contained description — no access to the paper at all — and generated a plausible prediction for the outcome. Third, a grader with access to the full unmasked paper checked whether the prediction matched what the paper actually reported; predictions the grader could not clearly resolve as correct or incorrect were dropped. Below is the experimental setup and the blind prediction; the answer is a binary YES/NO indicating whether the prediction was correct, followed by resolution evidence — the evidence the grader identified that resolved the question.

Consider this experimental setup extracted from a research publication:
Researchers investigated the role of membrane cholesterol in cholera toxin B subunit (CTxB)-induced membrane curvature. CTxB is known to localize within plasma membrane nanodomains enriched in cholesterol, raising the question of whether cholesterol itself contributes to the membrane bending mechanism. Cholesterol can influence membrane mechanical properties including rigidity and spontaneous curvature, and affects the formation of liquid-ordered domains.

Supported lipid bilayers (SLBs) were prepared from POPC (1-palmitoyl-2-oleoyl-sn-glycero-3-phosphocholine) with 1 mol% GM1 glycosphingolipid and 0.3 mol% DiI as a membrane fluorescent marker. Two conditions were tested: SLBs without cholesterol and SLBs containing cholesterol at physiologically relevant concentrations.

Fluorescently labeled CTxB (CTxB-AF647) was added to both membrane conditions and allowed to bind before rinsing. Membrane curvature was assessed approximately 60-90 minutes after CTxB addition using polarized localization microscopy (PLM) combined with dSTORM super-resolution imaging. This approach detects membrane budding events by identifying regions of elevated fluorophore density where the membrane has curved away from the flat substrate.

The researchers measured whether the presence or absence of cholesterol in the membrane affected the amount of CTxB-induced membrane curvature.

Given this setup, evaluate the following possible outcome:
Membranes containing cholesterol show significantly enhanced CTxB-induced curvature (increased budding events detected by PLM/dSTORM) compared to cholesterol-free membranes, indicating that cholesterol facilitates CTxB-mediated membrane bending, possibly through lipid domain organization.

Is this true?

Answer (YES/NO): NO